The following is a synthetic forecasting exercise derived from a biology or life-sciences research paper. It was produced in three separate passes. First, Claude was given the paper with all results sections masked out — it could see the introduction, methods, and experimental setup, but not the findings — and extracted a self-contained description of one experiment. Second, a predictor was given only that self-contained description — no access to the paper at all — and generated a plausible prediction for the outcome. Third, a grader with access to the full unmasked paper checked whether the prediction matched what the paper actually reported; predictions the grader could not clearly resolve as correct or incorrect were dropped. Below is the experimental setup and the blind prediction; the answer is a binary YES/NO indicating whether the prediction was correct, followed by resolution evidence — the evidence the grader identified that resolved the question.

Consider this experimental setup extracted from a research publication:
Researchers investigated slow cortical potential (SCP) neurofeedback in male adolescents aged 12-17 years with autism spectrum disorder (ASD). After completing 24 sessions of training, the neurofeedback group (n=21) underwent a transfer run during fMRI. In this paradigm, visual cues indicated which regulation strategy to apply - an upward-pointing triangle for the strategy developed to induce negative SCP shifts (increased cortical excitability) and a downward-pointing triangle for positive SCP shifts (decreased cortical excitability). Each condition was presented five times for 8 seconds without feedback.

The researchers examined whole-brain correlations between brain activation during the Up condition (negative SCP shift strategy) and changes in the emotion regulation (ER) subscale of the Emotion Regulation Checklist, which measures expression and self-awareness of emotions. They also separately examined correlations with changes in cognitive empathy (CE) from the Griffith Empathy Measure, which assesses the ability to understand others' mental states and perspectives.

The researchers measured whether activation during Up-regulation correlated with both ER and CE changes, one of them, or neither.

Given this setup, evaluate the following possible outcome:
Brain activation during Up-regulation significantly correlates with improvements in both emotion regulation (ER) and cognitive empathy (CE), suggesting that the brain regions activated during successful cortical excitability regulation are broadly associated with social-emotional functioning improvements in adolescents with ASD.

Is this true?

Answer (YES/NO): NO